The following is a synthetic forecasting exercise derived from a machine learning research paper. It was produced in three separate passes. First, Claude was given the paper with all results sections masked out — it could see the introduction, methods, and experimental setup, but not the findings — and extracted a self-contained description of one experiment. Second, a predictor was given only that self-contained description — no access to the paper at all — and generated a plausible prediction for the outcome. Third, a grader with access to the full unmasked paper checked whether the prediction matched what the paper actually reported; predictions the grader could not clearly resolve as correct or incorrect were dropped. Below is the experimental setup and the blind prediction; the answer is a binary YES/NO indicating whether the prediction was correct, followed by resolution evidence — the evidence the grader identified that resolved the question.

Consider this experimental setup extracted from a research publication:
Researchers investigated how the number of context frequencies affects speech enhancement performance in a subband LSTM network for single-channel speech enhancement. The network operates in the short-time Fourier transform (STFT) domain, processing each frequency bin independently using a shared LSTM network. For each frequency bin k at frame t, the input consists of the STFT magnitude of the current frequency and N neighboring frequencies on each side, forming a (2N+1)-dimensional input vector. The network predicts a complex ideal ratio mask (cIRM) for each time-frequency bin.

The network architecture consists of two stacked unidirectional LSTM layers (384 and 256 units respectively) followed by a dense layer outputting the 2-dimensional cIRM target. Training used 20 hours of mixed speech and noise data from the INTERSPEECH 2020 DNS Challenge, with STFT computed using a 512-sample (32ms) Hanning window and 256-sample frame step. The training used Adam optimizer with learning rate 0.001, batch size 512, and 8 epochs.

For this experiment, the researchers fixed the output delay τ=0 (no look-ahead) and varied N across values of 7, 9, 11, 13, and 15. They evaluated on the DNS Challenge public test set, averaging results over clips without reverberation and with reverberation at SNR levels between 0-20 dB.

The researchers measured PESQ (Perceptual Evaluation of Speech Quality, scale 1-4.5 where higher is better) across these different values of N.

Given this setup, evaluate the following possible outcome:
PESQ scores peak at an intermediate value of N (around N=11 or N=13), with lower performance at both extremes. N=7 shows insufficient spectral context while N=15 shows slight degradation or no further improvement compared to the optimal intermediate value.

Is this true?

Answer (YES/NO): NO